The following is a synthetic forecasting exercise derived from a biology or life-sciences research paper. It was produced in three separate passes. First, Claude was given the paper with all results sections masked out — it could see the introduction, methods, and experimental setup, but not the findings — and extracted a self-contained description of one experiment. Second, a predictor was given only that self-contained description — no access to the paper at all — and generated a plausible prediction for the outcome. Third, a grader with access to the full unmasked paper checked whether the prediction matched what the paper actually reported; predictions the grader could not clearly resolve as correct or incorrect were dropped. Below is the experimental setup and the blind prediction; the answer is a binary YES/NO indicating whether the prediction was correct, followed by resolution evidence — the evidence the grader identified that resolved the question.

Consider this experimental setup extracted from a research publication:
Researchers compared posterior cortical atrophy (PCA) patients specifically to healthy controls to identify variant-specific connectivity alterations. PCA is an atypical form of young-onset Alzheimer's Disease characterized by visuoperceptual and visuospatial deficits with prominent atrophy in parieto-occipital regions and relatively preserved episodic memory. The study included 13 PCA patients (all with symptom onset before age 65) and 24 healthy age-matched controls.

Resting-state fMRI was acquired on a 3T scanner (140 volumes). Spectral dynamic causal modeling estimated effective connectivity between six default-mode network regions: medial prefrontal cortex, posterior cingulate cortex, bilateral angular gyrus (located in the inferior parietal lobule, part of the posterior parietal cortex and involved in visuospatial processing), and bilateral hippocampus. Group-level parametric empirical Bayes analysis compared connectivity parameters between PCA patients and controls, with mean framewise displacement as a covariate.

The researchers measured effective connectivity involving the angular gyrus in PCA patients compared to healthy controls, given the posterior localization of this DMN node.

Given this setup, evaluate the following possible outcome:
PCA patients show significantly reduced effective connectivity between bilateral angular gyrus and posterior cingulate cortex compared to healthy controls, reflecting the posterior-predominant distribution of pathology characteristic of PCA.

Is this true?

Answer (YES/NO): YES